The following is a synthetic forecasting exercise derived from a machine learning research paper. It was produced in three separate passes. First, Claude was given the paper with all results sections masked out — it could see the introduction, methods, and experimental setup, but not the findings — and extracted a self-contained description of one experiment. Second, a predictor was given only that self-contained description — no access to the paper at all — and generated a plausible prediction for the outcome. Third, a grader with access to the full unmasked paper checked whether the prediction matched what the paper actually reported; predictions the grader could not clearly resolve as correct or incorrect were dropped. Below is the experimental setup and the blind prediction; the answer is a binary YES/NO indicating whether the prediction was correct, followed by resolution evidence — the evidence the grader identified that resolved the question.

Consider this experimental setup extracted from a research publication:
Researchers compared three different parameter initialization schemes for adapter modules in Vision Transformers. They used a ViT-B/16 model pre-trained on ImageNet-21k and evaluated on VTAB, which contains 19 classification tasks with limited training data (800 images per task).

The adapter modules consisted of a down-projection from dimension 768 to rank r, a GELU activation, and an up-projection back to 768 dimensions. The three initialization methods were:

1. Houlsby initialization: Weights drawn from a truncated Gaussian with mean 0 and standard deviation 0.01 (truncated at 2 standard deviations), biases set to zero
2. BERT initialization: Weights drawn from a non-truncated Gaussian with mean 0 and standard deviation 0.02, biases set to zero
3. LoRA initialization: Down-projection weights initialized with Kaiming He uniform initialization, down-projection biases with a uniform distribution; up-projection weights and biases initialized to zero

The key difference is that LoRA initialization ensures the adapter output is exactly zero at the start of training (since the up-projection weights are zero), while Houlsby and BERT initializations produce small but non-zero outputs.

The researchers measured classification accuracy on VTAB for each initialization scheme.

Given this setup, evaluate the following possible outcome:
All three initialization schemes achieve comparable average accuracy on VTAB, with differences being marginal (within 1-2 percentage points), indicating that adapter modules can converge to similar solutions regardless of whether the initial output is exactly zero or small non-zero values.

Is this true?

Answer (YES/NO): YES